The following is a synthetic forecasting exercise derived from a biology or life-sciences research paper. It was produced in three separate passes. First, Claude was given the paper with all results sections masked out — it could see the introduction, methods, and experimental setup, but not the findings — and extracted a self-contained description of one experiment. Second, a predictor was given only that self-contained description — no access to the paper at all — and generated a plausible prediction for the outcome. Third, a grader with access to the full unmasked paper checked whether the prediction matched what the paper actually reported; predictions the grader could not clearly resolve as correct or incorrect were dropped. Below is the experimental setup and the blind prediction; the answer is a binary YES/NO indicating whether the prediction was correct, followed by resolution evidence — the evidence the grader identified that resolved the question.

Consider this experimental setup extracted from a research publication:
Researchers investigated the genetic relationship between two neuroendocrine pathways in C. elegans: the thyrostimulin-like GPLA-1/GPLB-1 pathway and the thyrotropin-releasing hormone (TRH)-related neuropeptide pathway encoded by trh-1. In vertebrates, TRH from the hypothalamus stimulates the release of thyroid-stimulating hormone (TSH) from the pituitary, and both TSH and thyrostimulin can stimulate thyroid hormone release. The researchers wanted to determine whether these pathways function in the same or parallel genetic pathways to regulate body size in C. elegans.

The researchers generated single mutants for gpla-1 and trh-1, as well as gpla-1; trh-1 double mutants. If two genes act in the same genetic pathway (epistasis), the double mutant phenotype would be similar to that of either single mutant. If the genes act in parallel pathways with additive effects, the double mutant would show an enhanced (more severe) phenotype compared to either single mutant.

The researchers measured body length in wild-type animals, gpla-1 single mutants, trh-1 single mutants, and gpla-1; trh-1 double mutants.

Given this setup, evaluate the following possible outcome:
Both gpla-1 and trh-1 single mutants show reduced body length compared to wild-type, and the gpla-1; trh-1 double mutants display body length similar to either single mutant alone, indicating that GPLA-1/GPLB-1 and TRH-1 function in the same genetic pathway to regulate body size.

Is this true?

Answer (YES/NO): YES